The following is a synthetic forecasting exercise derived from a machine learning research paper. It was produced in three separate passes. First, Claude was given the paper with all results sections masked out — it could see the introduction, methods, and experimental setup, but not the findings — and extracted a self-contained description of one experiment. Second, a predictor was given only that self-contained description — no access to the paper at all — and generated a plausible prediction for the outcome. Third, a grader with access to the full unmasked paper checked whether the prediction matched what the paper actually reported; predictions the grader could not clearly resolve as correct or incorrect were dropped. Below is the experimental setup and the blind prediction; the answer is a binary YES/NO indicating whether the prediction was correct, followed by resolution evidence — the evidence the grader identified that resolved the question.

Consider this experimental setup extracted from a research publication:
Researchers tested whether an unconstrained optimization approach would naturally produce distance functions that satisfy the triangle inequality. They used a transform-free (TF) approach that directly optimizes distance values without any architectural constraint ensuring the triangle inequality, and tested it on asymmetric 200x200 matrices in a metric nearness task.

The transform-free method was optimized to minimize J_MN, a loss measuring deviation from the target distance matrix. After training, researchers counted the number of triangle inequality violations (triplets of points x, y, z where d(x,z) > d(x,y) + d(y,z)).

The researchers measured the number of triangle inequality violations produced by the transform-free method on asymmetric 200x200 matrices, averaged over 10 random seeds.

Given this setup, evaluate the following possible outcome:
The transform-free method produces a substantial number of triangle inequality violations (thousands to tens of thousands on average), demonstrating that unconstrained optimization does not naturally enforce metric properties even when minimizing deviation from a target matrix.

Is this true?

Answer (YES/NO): NO